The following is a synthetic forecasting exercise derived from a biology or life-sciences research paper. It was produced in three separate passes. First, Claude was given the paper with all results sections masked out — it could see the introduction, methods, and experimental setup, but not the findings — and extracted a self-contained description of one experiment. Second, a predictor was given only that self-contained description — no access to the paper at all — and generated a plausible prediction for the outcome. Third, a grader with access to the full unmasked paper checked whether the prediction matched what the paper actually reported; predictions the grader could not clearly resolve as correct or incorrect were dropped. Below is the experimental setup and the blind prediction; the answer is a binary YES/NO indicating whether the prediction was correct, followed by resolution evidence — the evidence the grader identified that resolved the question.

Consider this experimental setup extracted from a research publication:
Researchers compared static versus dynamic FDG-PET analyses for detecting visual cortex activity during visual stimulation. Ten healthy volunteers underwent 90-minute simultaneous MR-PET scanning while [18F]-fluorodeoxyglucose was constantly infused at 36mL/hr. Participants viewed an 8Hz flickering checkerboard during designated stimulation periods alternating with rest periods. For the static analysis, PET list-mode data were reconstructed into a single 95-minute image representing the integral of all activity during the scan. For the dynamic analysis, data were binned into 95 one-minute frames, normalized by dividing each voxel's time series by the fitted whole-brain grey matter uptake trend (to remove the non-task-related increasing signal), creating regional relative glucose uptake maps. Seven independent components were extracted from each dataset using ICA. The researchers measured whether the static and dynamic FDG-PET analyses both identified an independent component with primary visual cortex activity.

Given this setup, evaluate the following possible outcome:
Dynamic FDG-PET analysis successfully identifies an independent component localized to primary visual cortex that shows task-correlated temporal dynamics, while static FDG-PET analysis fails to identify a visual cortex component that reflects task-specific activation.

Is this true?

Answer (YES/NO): NO